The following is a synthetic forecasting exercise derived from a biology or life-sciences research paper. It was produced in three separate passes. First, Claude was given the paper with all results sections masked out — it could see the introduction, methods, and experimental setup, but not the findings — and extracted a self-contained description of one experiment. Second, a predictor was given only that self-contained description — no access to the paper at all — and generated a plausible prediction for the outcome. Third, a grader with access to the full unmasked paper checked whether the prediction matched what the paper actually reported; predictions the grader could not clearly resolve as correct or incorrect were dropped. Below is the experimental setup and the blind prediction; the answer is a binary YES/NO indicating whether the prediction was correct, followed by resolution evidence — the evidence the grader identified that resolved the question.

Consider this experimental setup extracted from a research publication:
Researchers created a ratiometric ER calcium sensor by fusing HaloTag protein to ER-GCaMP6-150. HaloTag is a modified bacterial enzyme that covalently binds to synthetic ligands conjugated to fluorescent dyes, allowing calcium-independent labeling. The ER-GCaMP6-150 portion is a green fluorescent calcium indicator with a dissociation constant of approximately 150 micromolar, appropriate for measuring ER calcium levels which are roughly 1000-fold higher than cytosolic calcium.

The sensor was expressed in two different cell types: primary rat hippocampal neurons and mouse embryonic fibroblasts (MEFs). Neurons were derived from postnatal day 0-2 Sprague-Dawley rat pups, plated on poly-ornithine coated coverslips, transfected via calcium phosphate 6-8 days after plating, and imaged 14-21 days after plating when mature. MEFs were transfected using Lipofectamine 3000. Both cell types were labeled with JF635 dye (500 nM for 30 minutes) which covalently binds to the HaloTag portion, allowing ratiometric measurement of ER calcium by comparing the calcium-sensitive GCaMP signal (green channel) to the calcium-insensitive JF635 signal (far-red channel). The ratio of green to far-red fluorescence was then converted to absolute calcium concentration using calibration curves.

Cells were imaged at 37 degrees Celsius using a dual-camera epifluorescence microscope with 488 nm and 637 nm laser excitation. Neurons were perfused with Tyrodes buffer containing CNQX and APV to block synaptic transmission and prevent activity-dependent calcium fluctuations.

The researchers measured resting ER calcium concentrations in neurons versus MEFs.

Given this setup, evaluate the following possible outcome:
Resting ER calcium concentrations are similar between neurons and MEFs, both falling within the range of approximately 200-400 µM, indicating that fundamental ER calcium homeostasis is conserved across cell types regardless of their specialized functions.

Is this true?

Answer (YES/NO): NO